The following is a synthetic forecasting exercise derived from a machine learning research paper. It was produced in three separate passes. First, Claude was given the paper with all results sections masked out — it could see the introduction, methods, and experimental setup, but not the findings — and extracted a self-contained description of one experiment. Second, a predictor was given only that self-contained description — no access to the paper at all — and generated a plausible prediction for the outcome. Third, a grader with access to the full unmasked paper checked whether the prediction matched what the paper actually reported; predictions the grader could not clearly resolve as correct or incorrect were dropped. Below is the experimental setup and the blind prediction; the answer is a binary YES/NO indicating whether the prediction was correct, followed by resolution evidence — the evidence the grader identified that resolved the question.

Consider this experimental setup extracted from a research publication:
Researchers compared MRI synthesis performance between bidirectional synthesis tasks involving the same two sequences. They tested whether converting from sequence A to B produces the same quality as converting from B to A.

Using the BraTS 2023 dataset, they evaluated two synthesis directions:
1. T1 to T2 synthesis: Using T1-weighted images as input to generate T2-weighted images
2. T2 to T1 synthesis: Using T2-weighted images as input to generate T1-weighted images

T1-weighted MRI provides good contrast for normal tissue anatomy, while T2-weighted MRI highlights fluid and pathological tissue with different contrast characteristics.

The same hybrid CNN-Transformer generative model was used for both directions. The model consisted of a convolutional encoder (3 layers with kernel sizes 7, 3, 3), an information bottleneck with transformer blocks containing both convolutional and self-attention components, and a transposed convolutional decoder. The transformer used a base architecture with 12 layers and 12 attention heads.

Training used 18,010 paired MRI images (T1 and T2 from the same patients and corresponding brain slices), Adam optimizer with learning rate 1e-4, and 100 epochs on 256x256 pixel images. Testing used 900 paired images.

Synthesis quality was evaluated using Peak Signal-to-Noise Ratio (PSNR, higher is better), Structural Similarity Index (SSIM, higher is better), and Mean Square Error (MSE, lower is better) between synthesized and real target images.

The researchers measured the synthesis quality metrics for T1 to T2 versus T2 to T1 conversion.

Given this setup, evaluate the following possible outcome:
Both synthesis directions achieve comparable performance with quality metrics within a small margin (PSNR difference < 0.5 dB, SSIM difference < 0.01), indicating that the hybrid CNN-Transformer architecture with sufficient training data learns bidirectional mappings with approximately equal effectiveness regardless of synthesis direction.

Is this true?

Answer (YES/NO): YES